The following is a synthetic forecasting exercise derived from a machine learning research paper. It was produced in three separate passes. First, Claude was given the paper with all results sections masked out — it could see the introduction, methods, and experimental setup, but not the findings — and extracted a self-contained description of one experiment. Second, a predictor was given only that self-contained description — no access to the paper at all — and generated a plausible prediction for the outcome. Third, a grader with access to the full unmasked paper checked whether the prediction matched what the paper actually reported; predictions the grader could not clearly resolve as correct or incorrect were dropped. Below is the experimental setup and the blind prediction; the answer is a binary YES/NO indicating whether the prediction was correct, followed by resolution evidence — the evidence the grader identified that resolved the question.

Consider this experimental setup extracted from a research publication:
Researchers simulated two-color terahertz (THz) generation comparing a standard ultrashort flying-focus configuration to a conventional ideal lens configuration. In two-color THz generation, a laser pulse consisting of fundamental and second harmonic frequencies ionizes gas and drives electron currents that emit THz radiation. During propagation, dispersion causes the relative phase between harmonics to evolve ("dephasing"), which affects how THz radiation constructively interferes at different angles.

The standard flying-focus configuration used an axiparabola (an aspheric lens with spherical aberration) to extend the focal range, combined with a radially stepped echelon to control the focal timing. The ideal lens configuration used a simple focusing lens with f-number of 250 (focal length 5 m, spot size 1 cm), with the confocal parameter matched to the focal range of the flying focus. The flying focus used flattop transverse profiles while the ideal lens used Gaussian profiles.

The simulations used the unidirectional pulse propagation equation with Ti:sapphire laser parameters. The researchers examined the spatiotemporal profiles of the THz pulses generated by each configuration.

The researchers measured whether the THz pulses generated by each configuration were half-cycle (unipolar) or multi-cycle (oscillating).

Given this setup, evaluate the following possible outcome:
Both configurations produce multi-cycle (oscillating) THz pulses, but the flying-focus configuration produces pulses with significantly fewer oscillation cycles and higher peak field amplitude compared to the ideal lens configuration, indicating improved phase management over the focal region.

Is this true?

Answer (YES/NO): NO